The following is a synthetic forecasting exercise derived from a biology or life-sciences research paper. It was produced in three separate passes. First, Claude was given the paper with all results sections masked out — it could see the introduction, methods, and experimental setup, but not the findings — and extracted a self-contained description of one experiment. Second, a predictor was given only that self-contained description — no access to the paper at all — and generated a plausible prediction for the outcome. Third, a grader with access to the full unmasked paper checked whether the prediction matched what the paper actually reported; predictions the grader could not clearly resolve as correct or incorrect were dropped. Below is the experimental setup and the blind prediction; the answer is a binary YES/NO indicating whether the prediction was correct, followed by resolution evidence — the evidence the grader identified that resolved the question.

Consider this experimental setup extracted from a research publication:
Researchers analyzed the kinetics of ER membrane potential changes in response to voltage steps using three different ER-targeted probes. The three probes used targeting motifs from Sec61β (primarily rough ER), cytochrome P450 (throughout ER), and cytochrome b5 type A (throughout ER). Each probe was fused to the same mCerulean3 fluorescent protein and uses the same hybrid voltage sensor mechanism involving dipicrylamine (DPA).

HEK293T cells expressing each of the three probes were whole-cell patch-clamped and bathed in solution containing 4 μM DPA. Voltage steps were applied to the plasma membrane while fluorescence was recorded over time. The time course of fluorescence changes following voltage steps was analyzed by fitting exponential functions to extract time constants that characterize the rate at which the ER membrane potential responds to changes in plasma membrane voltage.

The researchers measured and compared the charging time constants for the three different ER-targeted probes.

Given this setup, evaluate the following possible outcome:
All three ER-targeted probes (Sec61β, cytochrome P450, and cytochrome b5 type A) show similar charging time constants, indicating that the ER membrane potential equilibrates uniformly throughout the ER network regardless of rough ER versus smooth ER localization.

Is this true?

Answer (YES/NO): NO